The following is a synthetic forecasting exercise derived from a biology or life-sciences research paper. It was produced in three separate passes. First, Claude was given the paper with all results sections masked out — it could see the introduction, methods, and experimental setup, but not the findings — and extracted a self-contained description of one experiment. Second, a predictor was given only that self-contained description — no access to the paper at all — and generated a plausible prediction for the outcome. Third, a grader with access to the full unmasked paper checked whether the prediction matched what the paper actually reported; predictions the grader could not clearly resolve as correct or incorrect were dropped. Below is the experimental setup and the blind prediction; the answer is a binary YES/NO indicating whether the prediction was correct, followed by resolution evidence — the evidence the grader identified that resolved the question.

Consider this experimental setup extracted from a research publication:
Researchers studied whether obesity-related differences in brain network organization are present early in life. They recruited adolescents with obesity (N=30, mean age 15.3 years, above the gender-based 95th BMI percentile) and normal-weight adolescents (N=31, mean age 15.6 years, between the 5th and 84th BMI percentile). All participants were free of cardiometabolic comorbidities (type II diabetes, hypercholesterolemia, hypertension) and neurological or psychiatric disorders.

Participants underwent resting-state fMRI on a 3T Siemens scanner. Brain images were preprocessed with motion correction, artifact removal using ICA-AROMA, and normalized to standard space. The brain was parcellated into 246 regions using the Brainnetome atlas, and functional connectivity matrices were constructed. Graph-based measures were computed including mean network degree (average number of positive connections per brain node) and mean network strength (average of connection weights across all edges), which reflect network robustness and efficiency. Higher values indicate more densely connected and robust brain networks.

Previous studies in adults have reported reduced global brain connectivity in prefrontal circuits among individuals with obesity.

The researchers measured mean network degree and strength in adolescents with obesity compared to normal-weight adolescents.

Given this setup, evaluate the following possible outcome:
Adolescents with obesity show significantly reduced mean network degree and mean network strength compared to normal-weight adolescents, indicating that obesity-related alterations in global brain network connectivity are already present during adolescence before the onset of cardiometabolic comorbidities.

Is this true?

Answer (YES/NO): NO